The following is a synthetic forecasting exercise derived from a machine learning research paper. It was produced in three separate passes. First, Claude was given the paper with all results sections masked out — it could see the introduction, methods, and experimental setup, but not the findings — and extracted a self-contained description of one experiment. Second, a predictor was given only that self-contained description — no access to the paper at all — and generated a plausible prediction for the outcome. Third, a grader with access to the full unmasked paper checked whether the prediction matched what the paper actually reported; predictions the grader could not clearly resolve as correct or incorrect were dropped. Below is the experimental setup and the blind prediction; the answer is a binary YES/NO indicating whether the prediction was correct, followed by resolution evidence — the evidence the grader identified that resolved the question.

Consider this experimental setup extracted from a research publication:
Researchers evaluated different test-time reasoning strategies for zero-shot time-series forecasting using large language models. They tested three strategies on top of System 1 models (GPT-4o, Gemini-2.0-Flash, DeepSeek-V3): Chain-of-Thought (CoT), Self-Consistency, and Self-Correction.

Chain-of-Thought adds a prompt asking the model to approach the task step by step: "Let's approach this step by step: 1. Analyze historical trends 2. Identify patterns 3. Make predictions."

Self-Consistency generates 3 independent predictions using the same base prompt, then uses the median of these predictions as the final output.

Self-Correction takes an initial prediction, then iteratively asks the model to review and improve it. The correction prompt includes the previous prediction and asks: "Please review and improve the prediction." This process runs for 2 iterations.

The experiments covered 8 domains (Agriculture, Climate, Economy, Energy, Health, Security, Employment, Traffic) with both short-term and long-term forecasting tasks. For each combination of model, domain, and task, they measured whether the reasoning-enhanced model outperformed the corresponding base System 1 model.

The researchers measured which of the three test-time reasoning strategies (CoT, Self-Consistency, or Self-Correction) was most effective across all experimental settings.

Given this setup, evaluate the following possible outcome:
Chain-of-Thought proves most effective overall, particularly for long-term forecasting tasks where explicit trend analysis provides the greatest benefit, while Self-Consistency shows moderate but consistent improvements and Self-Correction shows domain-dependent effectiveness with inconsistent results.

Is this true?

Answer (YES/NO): NO